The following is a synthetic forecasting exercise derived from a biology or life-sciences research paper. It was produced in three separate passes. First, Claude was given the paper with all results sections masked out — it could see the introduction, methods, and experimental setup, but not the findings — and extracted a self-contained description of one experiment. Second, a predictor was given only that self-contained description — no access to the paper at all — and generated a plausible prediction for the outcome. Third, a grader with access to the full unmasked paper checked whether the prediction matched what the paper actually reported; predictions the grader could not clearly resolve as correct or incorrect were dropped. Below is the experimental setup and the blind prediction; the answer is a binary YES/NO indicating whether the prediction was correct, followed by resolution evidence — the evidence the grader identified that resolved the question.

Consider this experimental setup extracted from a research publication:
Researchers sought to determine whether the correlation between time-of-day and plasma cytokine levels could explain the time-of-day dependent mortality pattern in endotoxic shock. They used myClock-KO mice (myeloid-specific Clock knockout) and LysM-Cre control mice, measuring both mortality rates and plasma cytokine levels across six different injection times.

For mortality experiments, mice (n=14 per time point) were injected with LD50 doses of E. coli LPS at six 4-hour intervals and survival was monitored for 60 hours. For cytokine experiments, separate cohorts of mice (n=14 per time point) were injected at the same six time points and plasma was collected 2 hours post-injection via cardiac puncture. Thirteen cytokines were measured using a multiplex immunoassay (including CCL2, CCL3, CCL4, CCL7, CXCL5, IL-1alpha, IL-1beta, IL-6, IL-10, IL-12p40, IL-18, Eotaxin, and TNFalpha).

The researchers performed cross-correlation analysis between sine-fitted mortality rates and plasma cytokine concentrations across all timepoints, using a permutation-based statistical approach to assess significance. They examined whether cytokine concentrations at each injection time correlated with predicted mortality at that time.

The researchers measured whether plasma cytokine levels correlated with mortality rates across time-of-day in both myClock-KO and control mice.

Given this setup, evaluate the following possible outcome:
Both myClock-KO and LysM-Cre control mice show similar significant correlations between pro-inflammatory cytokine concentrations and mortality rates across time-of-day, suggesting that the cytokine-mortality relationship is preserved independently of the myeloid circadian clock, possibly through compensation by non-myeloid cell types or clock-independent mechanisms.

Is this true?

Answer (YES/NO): YES